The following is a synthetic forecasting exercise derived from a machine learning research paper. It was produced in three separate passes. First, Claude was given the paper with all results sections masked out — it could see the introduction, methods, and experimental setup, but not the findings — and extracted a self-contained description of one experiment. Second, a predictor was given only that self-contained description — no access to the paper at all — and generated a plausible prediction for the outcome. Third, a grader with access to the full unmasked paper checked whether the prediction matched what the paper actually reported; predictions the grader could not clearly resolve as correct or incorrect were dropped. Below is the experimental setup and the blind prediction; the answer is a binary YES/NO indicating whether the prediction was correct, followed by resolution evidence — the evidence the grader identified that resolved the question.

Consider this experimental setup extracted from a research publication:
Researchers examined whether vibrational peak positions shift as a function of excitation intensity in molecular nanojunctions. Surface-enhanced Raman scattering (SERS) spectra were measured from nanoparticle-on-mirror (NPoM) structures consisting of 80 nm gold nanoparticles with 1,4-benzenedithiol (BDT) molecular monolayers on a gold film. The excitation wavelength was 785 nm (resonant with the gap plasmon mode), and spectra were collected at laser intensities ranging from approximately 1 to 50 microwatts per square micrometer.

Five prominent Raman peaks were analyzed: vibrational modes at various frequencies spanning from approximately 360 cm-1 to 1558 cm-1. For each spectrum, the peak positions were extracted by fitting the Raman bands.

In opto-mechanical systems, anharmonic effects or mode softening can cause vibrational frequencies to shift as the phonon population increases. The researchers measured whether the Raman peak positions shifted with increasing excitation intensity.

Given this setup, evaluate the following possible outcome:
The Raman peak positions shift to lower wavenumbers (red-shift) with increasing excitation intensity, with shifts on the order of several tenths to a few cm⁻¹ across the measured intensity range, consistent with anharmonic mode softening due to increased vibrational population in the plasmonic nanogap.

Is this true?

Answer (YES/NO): NO